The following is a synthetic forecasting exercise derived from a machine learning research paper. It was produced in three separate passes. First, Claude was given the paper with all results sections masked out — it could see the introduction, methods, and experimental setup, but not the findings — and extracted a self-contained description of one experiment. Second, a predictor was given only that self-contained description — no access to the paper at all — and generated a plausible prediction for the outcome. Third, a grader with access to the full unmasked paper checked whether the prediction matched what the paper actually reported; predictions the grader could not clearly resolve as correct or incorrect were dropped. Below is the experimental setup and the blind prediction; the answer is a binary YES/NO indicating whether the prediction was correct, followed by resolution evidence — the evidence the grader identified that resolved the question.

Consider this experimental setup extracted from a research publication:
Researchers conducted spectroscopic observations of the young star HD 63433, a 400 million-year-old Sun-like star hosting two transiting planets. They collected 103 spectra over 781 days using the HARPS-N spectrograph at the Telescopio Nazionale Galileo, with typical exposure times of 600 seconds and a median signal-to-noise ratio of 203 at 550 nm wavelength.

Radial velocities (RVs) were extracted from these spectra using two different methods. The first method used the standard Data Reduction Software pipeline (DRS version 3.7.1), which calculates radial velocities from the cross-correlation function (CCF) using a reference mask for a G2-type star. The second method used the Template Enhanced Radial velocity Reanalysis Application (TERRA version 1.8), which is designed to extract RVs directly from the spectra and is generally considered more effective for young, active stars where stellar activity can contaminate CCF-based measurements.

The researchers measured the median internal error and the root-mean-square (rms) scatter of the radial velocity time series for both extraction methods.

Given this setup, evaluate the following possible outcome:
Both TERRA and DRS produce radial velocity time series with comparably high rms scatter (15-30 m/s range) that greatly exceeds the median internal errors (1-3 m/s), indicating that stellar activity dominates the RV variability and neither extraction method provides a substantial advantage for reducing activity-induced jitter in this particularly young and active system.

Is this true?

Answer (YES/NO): NO